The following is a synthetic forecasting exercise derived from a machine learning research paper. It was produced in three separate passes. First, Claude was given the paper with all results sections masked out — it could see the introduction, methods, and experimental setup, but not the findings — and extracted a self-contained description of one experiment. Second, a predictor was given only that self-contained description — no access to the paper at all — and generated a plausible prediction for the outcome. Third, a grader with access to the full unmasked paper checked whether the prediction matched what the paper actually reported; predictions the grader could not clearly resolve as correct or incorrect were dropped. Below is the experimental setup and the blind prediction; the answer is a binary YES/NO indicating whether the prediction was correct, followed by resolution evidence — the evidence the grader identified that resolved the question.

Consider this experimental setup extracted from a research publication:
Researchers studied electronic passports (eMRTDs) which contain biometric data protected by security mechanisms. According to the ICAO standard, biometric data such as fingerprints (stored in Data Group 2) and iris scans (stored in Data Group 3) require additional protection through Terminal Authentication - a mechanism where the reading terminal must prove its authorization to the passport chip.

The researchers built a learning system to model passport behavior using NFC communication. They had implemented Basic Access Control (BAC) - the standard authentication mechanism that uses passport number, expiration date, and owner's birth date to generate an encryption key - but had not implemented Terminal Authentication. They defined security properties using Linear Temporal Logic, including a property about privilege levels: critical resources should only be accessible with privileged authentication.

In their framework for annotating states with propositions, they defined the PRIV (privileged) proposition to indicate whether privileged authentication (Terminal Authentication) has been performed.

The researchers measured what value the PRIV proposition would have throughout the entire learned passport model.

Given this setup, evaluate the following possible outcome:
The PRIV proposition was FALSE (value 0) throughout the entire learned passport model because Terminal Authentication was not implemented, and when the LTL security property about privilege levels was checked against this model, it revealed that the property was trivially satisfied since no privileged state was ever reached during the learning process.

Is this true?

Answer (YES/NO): NO